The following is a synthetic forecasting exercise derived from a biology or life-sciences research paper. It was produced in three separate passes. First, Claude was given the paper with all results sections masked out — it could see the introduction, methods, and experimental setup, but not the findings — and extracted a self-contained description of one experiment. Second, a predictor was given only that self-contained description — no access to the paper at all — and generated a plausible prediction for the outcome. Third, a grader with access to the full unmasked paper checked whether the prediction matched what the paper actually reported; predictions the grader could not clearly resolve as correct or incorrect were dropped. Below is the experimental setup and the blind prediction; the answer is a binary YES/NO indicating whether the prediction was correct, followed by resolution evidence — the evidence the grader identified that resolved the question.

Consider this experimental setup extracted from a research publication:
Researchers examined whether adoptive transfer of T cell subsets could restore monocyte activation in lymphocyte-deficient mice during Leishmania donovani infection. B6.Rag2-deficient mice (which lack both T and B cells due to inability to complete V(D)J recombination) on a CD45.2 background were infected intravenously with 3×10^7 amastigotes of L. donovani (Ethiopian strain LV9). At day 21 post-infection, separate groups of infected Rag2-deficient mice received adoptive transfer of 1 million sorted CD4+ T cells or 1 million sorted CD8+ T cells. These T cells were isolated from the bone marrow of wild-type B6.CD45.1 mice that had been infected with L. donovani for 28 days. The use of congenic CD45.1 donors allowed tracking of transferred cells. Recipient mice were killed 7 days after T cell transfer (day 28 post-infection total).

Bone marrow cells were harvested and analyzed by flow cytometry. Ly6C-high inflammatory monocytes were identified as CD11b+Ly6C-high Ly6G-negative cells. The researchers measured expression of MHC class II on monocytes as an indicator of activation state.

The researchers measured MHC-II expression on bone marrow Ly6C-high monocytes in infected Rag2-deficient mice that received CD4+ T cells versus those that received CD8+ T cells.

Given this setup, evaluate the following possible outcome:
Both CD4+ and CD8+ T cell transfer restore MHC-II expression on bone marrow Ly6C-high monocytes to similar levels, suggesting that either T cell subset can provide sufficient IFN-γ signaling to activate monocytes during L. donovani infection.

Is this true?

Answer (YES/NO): NO